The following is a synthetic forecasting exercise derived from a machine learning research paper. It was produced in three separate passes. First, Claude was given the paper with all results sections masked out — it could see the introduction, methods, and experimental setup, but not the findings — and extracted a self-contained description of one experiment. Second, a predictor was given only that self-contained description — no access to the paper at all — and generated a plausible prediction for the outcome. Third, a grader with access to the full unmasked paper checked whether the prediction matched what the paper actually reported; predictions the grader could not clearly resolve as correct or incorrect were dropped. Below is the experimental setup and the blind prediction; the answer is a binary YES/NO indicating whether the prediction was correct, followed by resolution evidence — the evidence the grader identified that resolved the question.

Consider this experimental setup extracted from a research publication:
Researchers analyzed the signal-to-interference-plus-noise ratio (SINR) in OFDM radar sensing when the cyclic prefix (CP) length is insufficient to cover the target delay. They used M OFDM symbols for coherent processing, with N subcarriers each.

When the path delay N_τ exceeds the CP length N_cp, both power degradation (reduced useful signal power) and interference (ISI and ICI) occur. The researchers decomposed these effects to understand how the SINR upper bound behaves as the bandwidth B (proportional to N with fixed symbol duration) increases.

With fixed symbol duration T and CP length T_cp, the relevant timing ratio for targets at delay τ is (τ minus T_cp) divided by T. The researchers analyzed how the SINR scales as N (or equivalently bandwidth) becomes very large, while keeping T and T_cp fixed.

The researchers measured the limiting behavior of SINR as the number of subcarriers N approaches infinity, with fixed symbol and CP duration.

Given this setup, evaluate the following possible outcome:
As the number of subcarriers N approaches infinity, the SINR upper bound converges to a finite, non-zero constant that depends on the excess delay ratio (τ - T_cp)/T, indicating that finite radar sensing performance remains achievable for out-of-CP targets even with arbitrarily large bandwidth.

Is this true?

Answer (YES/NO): YES